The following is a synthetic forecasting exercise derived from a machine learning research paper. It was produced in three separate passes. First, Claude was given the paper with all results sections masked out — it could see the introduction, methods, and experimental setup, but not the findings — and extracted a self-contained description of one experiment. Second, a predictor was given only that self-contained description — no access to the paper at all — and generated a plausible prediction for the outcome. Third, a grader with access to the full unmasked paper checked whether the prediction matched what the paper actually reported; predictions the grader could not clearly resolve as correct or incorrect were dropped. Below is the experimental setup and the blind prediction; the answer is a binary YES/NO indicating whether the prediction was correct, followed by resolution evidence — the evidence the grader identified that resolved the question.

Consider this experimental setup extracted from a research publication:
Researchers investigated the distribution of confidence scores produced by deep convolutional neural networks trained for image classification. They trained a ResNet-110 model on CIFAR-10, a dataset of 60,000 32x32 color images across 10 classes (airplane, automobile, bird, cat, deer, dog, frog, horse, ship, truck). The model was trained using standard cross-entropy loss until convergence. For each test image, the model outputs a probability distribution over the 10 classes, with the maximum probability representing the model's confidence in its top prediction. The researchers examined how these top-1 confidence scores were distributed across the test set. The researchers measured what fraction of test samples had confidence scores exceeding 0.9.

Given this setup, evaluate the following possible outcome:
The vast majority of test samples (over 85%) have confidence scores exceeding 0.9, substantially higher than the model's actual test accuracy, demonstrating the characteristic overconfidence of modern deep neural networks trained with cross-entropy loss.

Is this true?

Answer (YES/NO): YES